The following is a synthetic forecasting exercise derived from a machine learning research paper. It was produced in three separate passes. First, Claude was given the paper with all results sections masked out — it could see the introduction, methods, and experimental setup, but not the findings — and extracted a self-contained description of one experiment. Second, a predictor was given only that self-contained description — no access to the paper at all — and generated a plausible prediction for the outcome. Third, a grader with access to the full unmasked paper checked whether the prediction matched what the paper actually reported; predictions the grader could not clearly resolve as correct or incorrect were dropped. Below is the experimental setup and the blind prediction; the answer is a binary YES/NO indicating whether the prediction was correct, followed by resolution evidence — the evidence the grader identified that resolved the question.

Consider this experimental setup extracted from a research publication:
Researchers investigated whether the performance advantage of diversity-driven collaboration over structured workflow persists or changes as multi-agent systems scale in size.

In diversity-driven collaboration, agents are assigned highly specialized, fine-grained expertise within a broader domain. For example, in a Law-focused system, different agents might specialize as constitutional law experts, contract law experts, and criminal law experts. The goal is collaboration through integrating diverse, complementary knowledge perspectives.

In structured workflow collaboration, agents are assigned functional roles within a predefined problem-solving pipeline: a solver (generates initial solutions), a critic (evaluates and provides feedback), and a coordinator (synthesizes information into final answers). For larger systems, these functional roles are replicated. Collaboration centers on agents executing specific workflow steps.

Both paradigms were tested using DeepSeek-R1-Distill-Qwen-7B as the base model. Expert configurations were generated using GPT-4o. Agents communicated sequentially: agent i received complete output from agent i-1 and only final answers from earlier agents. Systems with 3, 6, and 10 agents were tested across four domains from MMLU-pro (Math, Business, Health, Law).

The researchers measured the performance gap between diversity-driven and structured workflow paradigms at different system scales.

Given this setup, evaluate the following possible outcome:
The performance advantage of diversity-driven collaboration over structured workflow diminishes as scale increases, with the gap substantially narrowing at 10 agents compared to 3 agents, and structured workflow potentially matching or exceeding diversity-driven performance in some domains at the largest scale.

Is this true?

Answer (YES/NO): NO